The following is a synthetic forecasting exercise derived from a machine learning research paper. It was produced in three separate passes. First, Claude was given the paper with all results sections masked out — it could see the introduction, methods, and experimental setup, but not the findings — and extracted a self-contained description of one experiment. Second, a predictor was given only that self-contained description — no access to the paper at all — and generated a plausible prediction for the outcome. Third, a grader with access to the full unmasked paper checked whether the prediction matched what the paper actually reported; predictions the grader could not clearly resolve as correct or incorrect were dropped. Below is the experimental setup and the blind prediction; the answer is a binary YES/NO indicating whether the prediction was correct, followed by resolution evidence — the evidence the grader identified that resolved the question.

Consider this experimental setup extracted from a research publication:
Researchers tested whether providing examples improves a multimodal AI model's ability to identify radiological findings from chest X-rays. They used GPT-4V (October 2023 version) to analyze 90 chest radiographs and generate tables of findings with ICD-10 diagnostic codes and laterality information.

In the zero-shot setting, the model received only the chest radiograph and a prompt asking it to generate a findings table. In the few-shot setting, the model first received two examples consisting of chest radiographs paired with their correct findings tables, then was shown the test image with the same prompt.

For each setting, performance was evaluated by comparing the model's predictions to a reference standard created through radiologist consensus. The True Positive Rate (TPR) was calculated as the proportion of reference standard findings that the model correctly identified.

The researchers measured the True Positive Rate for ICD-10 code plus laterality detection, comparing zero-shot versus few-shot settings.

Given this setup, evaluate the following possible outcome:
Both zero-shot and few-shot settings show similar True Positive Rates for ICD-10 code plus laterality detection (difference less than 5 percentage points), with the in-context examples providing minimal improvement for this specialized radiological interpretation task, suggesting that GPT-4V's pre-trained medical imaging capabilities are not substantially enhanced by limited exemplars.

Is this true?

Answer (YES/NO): NO